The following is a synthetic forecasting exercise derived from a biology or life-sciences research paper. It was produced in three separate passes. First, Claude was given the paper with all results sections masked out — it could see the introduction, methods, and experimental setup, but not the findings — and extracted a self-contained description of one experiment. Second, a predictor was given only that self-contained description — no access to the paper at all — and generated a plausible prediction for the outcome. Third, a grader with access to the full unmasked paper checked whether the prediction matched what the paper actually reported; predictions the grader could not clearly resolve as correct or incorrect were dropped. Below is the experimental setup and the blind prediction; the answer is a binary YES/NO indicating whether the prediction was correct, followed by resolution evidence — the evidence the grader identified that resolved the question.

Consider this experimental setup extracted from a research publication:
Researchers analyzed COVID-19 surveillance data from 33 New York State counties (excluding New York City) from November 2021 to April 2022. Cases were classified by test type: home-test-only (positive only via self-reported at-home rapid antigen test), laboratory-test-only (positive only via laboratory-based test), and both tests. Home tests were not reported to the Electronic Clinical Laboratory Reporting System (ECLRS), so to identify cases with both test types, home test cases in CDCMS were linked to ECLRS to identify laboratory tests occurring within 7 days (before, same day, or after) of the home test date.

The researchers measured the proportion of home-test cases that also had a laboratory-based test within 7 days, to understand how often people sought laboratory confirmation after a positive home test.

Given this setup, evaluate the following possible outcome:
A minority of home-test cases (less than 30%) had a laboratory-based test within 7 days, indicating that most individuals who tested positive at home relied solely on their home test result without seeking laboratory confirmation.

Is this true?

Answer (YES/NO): YES